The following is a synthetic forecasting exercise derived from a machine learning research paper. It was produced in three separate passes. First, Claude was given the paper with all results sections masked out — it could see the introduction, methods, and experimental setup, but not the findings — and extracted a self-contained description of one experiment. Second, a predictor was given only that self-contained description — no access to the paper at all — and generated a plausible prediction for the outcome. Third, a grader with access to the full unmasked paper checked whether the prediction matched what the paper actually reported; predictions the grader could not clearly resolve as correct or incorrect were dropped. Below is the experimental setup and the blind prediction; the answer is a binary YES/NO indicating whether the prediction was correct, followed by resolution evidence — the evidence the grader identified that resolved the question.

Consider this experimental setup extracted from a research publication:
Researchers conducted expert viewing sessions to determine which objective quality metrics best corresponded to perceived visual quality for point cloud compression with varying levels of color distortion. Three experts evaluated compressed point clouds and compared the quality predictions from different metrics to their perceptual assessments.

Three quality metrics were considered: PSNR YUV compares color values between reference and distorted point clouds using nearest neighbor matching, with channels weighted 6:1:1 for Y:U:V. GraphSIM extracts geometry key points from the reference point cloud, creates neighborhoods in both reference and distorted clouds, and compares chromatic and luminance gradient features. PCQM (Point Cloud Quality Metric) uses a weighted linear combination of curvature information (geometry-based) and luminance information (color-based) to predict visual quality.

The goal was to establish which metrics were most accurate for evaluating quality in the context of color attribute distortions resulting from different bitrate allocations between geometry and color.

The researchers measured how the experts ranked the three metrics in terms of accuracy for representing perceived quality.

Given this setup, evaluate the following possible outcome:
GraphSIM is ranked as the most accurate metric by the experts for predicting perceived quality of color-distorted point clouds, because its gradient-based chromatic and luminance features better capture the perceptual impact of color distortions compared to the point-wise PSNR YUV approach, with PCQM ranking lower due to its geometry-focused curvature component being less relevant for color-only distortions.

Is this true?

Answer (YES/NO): NO